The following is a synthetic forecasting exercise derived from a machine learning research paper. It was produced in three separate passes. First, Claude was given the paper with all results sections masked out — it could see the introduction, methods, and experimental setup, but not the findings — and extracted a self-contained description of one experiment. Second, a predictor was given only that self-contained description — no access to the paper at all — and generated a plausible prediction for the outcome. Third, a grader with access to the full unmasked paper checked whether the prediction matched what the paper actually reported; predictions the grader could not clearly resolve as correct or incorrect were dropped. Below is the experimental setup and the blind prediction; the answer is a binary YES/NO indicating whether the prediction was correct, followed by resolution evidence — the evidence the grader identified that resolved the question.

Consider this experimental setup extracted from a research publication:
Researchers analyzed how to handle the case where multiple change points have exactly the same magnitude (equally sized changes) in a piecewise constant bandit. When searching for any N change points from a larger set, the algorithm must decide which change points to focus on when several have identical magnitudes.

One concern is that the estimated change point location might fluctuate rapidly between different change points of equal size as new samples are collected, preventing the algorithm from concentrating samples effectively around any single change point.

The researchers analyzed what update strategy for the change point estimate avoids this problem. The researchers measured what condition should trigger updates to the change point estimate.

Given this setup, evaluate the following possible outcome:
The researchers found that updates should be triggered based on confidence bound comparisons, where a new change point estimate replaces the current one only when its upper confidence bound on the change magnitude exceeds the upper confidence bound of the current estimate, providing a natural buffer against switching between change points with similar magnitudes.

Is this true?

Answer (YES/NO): NO